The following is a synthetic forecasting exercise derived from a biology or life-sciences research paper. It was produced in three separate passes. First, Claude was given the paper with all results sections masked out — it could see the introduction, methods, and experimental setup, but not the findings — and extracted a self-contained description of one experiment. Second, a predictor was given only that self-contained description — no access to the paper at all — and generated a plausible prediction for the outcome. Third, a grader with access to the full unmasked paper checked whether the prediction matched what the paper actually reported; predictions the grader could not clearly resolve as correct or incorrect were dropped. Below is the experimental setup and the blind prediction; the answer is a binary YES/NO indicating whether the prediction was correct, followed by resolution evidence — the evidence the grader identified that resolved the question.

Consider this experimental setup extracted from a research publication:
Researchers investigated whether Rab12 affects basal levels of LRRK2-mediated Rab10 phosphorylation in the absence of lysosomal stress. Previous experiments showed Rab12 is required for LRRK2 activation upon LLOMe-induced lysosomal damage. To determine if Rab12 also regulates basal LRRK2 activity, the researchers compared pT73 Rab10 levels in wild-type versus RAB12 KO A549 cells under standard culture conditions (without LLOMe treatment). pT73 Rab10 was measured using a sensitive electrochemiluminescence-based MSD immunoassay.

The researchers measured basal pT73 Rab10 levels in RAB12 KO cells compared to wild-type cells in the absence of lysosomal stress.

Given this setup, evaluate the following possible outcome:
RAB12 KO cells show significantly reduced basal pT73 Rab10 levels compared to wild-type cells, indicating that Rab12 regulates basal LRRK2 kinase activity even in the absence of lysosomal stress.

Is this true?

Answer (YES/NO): YES